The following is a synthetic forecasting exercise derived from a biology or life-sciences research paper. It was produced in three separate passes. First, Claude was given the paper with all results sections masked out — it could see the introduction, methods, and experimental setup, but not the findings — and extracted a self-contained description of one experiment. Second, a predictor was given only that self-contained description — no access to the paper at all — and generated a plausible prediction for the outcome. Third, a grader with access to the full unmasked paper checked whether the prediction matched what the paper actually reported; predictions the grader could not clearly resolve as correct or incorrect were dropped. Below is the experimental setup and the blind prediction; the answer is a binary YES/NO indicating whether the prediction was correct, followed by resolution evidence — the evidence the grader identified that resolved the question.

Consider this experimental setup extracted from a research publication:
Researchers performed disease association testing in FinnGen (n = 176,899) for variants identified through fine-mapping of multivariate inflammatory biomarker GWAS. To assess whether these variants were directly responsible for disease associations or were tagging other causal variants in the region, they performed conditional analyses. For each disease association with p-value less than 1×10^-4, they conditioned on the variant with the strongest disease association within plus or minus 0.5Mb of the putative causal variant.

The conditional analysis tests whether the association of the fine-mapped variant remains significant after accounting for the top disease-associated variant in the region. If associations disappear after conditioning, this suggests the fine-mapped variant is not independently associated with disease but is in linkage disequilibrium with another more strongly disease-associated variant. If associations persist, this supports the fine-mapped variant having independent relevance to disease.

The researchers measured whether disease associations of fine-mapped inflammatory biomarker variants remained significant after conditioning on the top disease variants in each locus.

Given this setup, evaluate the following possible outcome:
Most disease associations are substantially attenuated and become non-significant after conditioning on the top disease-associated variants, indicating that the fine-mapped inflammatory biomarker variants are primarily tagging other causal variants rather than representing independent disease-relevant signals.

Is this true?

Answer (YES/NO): YES